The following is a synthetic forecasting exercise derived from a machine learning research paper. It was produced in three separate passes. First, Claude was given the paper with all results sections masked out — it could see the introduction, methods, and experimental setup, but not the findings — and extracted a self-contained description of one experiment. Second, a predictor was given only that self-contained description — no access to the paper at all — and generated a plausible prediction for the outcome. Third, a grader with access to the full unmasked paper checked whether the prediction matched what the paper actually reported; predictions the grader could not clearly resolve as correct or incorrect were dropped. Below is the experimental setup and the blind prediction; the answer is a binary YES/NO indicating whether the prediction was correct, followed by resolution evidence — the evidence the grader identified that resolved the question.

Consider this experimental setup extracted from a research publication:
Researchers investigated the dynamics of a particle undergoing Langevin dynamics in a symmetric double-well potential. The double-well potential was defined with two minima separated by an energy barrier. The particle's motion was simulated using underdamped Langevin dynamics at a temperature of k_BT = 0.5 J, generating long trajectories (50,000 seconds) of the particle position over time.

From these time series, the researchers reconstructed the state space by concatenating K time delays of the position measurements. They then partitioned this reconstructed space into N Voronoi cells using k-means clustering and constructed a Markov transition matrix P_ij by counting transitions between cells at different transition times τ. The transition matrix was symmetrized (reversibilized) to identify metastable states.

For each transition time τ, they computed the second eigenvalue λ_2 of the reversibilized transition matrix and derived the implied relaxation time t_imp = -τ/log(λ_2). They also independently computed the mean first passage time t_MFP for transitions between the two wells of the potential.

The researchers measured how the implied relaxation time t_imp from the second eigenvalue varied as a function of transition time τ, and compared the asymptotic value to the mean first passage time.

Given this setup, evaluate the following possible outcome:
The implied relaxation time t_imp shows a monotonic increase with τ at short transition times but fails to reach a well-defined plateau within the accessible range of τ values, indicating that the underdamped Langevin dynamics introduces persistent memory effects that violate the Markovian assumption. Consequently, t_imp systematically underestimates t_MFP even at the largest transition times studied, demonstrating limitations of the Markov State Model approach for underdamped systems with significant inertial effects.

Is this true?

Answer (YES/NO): NO